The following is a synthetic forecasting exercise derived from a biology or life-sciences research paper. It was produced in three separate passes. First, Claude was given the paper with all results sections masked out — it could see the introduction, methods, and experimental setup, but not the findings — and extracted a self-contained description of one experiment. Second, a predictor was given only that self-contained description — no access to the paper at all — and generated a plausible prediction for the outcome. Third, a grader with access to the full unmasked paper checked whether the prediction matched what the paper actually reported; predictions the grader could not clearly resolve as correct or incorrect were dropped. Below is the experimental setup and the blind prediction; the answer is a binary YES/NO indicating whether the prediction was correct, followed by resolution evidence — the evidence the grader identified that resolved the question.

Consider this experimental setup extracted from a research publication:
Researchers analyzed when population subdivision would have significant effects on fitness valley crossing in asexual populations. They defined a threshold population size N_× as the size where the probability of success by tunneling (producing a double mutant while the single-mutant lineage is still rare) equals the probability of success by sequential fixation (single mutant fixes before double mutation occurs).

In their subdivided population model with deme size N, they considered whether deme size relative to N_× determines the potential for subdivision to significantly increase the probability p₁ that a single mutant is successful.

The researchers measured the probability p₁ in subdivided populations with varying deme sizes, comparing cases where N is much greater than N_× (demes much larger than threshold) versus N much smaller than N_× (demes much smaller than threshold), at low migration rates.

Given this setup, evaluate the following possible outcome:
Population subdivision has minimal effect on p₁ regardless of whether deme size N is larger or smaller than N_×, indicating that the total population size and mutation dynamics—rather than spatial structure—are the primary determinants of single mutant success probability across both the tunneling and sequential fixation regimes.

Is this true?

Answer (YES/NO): NO